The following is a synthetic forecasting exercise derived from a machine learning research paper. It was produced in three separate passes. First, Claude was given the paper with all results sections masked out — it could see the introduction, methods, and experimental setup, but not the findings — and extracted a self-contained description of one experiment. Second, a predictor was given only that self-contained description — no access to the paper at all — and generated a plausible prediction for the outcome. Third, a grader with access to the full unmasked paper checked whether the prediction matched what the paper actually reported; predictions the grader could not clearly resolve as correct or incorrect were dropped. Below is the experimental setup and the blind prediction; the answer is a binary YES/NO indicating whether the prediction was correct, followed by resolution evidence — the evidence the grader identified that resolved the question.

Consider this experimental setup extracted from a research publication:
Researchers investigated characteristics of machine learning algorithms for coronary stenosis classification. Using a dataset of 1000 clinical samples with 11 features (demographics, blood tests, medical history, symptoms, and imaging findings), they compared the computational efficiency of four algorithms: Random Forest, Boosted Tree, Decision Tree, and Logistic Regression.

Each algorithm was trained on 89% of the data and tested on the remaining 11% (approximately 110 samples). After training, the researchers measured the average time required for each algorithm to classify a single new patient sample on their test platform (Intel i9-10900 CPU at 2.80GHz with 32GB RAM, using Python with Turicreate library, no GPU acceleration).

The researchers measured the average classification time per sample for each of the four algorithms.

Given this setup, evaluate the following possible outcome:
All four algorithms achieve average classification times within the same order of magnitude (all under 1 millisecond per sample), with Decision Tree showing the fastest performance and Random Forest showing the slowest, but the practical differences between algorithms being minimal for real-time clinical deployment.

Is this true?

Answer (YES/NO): NO